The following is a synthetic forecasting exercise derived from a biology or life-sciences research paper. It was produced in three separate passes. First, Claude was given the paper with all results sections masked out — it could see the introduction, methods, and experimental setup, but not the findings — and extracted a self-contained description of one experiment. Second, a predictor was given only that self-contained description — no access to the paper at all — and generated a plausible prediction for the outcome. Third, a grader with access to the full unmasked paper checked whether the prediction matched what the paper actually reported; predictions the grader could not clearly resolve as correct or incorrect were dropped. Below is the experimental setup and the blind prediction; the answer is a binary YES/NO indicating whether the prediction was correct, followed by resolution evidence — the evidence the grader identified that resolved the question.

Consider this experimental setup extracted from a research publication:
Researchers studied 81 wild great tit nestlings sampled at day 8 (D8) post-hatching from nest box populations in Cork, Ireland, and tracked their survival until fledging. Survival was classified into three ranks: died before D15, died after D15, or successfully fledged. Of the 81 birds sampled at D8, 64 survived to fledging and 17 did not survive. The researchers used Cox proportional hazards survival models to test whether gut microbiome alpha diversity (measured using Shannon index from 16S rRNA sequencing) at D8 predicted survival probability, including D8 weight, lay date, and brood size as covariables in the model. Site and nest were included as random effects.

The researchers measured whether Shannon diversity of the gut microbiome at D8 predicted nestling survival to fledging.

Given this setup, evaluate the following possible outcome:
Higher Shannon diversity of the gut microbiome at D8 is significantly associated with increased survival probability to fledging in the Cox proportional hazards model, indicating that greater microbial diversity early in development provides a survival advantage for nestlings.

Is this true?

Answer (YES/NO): NO